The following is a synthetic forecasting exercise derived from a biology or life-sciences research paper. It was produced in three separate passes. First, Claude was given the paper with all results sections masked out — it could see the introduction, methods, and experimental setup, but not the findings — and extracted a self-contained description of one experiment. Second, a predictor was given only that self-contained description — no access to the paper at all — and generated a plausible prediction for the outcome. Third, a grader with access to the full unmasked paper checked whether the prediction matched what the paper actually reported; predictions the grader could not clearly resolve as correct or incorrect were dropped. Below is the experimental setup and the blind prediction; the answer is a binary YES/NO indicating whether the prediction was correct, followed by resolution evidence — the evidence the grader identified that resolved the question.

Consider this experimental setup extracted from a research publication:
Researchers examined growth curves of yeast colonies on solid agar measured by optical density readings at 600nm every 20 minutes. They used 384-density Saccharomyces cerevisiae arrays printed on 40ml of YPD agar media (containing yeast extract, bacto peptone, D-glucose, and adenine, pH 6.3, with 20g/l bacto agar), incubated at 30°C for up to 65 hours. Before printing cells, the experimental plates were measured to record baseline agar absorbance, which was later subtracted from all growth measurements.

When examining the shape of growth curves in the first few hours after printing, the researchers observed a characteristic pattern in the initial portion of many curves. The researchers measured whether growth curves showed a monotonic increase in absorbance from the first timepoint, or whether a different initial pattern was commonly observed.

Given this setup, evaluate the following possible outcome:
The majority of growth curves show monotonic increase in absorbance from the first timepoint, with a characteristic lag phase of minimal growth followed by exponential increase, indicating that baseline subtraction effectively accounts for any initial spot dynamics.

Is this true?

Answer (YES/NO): NO